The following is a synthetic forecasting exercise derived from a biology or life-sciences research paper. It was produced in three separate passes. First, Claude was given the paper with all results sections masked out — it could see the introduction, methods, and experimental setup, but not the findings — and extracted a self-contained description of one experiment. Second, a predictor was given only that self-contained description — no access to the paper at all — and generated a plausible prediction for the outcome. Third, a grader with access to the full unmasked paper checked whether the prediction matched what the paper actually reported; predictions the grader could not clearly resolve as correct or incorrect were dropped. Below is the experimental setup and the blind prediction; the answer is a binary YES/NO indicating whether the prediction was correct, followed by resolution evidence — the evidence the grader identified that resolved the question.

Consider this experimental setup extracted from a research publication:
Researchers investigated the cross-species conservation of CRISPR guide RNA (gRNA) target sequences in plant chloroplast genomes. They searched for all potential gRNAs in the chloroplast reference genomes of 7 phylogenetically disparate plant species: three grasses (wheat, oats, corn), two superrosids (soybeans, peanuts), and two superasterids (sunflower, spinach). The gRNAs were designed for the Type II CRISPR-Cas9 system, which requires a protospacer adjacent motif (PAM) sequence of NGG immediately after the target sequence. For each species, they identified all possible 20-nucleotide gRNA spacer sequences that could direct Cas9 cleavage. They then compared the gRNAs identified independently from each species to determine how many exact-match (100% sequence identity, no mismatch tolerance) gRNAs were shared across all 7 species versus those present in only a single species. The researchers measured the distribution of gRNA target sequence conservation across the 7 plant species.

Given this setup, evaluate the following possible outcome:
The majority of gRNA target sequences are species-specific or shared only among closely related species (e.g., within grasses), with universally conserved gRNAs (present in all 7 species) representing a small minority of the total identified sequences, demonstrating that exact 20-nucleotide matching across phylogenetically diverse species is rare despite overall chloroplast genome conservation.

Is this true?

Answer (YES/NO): YES